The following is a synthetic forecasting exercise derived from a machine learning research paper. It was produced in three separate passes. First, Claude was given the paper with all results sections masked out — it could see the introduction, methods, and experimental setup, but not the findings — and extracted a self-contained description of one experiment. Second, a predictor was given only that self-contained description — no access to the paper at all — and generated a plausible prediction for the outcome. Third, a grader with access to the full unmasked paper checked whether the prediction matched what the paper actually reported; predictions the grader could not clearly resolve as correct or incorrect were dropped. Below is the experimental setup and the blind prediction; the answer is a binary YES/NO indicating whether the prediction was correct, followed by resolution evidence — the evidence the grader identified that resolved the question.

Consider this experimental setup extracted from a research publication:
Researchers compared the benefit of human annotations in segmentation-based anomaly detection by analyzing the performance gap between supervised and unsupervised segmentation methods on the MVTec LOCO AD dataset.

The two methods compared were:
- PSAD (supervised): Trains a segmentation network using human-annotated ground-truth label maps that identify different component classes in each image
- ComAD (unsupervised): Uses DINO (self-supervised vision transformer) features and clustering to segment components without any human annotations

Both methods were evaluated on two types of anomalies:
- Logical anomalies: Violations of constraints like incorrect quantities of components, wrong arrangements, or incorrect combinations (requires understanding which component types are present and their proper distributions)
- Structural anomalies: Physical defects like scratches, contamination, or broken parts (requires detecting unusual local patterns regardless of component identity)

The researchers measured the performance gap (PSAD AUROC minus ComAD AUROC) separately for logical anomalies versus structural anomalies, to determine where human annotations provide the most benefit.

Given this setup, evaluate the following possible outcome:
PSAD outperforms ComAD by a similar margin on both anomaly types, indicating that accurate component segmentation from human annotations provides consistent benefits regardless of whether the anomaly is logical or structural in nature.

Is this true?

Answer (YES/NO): NO